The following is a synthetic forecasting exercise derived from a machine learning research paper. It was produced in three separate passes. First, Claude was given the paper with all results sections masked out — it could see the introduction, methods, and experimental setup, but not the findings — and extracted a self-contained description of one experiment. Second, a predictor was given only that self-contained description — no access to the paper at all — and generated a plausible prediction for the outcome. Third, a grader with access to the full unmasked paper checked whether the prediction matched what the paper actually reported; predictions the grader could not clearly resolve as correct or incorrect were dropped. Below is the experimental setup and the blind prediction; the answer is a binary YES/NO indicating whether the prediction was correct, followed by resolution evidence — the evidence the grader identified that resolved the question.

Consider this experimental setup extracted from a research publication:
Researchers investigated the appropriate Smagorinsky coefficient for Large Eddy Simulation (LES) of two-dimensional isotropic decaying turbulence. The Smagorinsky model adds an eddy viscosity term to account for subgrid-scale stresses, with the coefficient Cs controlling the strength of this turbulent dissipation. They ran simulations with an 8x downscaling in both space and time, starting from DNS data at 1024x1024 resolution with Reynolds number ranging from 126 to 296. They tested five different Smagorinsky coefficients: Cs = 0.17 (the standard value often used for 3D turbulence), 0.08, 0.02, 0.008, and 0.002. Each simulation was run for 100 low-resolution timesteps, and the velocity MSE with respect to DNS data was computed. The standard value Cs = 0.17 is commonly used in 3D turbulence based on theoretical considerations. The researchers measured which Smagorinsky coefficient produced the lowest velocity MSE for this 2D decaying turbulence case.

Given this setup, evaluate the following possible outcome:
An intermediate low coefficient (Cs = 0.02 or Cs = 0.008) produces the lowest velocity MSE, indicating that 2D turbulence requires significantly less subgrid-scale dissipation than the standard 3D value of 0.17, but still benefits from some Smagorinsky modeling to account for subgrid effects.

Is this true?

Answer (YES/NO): YES